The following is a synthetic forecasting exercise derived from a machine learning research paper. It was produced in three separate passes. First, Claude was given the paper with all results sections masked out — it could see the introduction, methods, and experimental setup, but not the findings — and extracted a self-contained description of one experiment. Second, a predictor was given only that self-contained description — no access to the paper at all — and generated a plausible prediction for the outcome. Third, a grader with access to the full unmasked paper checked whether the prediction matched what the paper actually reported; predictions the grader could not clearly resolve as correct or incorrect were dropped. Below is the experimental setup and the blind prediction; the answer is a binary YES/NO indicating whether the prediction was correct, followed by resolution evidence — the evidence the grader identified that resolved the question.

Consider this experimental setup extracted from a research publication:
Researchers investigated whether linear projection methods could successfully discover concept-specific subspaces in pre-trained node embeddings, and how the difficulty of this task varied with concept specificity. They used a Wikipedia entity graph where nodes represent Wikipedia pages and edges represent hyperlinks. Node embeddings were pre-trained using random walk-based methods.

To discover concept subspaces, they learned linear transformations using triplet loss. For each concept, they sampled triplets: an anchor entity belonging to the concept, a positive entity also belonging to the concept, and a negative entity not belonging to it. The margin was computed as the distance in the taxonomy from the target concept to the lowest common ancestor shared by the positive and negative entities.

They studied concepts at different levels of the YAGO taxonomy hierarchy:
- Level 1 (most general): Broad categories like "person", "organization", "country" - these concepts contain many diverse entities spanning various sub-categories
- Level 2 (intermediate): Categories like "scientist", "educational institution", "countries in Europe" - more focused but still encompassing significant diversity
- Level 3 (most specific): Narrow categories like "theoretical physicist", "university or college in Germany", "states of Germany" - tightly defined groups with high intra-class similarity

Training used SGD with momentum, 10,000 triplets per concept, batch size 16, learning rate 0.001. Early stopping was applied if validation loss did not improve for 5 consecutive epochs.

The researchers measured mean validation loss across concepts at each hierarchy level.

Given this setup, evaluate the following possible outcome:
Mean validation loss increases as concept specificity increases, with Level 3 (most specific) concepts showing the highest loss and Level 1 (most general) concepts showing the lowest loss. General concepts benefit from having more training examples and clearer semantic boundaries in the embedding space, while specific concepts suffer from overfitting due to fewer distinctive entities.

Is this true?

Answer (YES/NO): NO